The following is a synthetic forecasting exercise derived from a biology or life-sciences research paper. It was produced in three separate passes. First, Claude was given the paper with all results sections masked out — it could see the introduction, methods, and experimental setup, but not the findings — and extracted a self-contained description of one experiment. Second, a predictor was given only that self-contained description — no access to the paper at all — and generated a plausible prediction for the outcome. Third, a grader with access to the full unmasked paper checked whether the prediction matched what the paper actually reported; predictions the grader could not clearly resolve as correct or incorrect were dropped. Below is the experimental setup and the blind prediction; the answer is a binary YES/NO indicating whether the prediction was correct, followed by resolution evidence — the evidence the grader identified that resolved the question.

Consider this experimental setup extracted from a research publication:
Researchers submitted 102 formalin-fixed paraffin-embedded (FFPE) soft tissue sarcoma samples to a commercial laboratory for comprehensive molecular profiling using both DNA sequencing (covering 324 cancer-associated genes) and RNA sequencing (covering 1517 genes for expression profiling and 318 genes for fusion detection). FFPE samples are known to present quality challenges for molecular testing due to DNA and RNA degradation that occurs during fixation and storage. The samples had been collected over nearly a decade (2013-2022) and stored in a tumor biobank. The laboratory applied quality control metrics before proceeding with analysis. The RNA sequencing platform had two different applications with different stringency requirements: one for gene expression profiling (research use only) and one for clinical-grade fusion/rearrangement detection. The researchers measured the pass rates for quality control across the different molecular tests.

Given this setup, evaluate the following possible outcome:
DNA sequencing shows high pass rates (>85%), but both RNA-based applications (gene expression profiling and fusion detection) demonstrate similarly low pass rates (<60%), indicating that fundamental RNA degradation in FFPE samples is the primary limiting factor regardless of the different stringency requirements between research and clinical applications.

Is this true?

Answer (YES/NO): NO